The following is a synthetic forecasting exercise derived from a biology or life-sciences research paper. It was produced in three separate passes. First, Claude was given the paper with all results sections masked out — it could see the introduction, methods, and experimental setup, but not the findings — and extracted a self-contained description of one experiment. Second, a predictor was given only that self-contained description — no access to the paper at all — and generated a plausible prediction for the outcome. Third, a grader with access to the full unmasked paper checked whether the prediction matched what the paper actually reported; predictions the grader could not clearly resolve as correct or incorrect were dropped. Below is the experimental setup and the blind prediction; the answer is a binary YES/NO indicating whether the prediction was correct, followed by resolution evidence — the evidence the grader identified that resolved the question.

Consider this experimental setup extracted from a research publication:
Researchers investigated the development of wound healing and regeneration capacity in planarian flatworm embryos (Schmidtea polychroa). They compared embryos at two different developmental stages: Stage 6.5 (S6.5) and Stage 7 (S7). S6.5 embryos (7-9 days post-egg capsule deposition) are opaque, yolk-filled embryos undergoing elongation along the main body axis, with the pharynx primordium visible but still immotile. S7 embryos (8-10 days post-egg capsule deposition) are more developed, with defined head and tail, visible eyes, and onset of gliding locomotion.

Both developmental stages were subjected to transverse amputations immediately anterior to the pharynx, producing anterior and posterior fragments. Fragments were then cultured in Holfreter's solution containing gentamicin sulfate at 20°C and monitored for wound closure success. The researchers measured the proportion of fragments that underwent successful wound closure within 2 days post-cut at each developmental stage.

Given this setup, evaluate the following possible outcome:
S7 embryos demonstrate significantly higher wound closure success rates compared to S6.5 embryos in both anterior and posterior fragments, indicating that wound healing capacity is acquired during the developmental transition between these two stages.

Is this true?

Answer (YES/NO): YES